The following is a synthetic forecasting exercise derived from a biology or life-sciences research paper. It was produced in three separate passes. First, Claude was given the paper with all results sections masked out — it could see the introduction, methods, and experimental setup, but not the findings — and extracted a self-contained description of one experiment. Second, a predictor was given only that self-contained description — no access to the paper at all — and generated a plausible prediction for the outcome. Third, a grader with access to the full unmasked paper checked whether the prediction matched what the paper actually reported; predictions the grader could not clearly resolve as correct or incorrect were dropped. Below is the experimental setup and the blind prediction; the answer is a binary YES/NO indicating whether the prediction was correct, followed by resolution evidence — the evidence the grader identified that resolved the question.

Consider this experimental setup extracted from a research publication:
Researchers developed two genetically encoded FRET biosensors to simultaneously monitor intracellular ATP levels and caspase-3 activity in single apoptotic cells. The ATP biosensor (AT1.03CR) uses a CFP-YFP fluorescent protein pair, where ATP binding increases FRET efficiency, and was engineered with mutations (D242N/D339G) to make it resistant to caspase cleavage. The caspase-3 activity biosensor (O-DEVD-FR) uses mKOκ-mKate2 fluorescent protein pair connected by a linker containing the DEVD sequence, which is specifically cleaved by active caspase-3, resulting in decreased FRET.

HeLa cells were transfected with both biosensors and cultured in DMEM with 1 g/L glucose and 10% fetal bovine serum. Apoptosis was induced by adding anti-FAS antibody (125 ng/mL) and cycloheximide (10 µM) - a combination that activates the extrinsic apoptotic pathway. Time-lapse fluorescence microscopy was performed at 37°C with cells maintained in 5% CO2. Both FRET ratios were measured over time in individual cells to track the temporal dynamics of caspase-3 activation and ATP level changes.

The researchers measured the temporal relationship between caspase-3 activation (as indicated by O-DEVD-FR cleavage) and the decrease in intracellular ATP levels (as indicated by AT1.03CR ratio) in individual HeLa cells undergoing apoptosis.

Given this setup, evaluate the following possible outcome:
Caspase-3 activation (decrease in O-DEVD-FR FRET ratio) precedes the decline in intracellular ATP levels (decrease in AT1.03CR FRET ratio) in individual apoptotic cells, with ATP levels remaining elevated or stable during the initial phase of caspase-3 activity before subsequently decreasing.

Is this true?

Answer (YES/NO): YES